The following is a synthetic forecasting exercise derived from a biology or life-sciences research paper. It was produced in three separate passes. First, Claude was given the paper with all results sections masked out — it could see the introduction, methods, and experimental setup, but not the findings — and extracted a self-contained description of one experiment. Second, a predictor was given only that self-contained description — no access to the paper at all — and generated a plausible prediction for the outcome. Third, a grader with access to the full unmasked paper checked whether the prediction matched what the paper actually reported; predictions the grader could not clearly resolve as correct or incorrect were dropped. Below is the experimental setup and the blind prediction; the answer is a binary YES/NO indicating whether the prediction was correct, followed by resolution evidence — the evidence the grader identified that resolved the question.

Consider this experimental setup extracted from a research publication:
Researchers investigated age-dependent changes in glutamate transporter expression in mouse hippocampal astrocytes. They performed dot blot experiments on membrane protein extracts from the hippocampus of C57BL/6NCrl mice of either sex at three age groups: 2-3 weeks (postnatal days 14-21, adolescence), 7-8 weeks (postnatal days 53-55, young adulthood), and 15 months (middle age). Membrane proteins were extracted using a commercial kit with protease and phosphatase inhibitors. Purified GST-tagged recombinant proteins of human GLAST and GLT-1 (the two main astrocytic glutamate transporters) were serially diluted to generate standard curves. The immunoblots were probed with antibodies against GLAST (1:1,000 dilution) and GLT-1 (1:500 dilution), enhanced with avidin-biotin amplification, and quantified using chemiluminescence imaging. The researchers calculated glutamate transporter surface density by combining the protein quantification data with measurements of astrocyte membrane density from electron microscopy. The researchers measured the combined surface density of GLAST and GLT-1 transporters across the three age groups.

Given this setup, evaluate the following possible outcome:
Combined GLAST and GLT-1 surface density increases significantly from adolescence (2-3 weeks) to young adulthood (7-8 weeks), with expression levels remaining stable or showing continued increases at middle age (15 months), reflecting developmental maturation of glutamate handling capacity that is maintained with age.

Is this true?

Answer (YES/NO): YES